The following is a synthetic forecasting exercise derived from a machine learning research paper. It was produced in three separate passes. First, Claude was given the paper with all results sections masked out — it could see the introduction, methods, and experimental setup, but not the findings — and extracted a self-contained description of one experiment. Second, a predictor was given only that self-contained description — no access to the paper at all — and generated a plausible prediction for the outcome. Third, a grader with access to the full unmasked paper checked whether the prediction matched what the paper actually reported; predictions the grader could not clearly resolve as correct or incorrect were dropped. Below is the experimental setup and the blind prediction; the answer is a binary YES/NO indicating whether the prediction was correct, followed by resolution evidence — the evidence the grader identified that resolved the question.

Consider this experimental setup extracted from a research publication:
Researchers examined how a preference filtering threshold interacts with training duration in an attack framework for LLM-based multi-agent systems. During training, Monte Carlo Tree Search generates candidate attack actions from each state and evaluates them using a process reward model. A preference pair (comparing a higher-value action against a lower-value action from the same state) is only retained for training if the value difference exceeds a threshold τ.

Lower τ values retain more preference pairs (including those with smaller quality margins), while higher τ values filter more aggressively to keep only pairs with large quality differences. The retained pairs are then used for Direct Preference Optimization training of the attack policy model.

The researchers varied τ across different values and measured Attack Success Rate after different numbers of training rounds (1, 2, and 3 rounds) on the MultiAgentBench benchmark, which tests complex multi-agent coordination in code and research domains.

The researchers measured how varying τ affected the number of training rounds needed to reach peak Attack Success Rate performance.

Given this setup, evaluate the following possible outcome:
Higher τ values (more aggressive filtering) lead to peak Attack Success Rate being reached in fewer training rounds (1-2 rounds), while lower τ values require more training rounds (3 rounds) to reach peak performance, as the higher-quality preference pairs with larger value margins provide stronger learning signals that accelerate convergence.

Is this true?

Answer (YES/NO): NO